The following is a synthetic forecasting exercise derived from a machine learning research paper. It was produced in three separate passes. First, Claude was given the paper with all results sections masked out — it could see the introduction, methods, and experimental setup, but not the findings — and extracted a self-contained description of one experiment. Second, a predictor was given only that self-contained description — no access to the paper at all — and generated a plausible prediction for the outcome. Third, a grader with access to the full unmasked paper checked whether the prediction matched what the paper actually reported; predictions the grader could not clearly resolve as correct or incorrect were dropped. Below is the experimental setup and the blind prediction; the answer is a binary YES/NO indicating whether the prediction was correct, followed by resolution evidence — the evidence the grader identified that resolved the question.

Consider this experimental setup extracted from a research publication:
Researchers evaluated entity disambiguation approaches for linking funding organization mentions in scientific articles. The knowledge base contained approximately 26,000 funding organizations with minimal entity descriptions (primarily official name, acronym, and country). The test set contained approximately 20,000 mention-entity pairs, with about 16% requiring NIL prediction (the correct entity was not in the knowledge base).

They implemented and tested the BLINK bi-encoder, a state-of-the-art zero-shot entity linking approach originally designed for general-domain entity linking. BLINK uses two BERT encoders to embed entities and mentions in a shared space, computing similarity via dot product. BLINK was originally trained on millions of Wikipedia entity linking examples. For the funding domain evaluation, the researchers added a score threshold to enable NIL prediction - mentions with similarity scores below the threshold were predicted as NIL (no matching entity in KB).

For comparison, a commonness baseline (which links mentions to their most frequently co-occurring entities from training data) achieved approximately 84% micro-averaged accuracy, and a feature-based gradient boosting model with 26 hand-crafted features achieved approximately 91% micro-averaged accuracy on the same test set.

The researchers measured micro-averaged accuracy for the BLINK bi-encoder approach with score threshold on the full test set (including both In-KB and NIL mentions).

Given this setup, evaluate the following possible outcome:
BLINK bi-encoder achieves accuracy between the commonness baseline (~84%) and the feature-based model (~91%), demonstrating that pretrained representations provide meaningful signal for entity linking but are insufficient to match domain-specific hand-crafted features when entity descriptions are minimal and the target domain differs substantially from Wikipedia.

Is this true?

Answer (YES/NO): NO